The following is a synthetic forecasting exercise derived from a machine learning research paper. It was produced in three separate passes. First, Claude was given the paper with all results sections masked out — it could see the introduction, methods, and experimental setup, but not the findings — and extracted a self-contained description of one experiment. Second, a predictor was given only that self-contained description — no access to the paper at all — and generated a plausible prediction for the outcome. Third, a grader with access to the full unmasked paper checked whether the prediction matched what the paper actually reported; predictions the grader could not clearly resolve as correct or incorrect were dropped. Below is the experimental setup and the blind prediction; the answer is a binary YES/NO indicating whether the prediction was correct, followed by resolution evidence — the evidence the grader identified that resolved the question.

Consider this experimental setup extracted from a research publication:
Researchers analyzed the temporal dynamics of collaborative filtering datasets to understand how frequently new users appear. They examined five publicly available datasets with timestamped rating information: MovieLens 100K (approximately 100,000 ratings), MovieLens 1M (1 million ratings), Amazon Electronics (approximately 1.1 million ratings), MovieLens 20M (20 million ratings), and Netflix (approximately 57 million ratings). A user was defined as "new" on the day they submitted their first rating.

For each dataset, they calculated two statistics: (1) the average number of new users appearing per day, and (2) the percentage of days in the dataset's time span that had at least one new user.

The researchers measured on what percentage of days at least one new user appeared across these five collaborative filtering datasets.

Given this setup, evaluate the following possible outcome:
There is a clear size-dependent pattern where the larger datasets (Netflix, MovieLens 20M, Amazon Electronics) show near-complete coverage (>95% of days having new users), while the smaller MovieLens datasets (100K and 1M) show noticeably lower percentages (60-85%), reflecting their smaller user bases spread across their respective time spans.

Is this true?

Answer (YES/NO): NO